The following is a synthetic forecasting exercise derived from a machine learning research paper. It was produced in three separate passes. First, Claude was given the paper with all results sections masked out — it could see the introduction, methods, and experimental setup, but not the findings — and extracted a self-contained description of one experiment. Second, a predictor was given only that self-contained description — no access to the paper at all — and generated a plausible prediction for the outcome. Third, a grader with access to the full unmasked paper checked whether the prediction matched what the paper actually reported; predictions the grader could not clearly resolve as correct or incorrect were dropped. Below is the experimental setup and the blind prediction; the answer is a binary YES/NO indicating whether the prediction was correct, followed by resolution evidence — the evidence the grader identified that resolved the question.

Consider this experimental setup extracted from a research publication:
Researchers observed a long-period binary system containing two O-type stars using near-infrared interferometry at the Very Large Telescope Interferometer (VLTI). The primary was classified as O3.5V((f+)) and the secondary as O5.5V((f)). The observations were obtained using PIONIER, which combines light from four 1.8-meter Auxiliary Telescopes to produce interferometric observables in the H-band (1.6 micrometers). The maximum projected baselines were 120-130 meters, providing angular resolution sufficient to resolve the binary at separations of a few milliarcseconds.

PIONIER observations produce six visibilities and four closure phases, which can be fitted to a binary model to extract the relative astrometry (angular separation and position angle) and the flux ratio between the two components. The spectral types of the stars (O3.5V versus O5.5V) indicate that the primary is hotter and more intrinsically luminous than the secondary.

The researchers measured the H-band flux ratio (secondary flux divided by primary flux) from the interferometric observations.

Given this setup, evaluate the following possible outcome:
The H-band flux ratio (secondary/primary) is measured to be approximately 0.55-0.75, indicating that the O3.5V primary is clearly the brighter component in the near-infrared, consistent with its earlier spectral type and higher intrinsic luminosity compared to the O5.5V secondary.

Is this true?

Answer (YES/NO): YES